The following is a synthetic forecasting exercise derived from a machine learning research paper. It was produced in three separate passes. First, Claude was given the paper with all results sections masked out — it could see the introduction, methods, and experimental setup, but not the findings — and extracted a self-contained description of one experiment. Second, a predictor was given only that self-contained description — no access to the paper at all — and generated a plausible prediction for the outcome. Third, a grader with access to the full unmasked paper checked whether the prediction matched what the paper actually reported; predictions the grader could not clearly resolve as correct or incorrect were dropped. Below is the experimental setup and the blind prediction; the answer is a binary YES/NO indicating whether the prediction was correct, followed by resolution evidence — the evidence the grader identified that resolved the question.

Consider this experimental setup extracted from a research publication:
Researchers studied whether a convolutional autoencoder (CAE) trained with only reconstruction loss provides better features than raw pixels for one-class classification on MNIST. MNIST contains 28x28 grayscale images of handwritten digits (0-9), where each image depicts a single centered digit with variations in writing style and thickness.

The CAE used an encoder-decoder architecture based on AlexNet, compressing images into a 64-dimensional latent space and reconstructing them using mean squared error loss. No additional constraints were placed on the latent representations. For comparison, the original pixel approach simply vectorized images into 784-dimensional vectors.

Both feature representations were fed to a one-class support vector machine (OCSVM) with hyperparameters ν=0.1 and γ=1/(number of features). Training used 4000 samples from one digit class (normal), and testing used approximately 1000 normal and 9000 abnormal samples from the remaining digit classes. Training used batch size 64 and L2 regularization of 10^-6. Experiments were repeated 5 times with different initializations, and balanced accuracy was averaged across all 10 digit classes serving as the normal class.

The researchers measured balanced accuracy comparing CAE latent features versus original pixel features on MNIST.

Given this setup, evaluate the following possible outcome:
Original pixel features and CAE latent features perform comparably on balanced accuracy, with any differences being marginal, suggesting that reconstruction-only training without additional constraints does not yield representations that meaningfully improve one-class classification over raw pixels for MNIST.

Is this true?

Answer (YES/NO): YES